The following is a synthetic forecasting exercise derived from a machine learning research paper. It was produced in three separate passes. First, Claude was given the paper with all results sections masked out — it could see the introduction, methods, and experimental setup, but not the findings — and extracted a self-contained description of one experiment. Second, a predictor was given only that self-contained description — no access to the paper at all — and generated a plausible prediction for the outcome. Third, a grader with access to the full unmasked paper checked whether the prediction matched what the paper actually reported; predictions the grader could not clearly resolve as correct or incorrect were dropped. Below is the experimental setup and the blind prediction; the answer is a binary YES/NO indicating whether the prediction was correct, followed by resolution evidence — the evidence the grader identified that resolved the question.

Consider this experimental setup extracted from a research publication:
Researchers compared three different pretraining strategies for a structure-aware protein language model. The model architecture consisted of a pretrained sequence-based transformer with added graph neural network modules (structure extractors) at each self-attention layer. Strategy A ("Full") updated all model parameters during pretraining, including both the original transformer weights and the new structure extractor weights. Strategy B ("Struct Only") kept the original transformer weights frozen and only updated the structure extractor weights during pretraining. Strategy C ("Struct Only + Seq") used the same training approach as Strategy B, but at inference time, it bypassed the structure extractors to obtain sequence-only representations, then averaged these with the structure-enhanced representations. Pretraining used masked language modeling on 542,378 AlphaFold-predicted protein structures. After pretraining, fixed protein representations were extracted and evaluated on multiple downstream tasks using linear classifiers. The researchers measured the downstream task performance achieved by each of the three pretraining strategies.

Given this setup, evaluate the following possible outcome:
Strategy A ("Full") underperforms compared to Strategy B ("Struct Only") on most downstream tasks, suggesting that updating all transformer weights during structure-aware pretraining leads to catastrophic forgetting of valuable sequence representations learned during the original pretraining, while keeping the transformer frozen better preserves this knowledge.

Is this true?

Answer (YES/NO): NO